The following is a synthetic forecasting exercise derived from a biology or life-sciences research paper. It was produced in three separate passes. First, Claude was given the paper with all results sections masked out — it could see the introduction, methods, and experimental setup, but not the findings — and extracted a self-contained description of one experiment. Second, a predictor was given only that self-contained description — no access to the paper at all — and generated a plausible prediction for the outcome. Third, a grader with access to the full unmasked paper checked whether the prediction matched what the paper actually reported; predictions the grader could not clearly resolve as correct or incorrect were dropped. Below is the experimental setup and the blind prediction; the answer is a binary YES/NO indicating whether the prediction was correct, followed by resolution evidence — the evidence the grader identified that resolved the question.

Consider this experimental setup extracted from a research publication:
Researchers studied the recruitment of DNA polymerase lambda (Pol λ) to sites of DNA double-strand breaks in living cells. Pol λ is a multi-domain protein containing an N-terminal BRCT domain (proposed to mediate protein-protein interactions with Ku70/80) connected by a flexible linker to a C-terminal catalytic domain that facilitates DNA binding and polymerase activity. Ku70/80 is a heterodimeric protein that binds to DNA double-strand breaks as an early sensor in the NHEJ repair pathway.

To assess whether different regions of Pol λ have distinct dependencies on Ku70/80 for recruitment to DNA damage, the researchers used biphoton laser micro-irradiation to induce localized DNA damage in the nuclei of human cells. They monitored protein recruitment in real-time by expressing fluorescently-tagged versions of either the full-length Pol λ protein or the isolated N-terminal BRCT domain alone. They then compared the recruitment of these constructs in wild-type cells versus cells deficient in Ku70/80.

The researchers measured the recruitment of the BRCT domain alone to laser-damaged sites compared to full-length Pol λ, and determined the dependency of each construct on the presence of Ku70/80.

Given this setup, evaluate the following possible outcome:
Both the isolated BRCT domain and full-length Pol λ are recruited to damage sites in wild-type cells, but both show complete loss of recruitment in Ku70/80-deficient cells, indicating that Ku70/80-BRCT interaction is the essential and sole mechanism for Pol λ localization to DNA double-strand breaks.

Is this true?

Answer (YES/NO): NO